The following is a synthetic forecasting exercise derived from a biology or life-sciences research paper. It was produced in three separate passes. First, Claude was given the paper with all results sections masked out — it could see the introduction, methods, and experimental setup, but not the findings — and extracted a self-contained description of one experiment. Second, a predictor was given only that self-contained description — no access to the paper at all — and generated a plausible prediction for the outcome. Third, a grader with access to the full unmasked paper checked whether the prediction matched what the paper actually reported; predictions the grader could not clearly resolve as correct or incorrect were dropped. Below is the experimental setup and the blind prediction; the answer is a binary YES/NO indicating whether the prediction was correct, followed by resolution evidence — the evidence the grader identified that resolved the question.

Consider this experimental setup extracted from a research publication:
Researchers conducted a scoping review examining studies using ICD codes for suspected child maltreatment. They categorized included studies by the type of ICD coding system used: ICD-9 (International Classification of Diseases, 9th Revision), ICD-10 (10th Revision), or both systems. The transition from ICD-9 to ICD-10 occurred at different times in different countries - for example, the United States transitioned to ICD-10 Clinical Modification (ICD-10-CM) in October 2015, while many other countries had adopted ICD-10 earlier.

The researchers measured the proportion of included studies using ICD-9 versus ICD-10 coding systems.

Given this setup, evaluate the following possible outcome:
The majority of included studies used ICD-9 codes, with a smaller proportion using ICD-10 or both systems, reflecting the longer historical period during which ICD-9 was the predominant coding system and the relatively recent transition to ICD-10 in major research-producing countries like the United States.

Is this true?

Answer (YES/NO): YES